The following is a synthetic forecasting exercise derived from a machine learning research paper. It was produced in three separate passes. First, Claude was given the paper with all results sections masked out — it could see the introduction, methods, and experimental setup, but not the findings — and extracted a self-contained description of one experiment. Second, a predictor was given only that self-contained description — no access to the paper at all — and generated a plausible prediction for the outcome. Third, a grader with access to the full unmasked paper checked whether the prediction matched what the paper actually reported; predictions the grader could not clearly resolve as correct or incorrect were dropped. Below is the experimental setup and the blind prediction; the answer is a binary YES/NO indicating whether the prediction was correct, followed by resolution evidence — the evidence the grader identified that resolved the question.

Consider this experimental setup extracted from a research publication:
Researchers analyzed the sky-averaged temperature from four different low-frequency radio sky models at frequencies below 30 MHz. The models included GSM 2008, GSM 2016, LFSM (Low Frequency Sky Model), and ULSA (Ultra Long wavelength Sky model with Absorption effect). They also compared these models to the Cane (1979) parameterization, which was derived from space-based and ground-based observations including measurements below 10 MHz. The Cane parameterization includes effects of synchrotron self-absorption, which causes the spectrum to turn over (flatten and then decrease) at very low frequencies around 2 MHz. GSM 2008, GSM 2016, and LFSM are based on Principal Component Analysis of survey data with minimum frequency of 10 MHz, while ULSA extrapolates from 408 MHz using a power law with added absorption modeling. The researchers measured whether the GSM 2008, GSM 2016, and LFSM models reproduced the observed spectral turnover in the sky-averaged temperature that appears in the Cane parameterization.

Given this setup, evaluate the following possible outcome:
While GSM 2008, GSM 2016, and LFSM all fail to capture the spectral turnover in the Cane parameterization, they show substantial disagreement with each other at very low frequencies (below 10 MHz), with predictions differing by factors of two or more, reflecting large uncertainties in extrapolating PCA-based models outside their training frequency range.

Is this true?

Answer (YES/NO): NO